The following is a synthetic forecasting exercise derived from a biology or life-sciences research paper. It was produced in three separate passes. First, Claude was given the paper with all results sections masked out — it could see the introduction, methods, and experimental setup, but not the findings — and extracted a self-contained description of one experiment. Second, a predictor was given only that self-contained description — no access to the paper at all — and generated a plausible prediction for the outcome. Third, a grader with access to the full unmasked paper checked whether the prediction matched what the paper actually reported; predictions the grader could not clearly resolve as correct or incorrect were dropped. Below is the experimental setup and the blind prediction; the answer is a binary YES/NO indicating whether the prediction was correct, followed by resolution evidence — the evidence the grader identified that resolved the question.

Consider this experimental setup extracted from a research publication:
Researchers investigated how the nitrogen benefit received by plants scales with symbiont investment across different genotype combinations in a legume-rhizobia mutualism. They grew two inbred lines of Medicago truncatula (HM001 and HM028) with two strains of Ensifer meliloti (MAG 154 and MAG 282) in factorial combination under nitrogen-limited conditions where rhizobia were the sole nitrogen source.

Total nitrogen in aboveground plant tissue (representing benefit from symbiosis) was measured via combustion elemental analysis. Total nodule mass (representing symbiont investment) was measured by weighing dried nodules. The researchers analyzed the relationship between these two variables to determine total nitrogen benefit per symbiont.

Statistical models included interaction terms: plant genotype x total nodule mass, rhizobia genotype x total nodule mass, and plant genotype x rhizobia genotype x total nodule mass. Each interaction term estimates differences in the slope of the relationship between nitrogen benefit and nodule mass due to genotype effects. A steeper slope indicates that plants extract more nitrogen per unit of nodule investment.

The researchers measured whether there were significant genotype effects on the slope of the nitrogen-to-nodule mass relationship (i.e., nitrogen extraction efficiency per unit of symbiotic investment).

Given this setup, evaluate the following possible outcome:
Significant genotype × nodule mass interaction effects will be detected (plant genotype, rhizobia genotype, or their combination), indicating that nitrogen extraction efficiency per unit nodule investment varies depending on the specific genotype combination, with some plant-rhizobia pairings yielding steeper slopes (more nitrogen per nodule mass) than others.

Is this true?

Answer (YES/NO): YES